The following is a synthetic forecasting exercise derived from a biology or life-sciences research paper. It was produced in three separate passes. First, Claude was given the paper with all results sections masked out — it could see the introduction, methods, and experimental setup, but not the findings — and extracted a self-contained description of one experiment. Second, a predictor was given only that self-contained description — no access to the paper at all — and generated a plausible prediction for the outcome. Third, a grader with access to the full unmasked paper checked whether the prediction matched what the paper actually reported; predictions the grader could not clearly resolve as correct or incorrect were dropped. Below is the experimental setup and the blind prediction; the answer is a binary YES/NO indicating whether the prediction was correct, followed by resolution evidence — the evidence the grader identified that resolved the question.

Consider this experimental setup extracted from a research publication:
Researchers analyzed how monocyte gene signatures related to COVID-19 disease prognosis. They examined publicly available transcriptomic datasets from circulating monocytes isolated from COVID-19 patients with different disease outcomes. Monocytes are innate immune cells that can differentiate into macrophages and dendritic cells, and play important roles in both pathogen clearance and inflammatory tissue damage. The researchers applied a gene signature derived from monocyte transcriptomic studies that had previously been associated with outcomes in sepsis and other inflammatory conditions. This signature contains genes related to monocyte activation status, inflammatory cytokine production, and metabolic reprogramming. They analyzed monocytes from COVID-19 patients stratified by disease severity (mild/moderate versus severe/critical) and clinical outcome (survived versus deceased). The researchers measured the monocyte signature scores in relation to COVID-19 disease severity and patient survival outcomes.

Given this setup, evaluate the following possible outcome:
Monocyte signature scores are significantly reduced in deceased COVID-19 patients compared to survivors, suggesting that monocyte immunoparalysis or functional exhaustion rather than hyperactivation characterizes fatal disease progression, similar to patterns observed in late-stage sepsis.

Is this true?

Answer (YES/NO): NO